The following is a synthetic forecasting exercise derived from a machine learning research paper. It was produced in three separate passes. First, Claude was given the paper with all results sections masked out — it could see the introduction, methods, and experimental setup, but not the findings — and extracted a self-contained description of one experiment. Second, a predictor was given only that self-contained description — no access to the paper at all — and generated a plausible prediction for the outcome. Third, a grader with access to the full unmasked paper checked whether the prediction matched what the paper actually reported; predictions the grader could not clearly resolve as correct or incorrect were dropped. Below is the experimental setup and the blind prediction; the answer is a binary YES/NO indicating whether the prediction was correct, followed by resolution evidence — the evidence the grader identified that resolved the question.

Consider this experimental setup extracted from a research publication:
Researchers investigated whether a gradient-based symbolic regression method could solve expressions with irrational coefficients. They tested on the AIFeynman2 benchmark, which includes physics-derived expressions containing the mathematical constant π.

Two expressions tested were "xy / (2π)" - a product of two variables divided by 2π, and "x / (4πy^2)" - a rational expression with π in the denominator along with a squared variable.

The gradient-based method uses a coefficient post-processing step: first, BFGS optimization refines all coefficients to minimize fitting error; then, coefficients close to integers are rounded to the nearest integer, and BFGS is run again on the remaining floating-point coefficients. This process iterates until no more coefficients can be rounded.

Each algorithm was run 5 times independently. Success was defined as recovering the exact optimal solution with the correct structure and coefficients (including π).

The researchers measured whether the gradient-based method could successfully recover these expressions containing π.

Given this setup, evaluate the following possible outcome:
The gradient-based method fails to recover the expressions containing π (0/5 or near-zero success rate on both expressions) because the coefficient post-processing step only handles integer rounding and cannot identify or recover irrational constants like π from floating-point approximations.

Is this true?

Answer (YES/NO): NO